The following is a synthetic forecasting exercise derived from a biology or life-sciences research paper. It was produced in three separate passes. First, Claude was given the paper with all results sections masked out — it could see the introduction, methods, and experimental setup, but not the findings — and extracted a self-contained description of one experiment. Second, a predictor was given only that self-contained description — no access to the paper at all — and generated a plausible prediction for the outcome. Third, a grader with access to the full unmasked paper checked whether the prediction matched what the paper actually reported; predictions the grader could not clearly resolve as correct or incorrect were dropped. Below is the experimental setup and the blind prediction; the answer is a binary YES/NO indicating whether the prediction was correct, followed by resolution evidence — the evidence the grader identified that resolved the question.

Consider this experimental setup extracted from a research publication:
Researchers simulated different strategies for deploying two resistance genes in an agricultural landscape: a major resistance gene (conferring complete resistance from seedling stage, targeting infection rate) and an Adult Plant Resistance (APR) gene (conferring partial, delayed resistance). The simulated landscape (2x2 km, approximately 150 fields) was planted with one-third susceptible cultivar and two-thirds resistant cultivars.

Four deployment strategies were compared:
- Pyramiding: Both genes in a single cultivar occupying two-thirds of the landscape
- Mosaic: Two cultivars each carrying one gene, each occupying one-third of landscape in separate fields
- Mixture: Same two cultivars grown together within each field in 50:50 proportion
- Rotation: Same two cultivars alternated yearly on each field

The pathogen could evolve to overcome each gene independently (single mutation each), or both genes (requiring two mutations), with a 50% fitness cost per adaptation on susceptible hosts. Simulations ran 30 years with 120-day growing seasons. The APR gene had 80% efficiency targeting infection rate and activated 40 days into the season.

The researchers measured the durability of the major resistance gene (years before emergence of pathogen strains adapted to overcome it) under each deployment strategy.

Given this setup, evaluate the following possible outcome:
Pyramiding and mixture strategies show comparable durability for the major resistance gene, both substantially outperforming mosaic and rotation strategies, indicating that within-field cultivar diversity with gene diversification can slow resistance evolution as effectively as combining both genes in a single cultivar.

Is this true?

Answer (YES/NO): NO